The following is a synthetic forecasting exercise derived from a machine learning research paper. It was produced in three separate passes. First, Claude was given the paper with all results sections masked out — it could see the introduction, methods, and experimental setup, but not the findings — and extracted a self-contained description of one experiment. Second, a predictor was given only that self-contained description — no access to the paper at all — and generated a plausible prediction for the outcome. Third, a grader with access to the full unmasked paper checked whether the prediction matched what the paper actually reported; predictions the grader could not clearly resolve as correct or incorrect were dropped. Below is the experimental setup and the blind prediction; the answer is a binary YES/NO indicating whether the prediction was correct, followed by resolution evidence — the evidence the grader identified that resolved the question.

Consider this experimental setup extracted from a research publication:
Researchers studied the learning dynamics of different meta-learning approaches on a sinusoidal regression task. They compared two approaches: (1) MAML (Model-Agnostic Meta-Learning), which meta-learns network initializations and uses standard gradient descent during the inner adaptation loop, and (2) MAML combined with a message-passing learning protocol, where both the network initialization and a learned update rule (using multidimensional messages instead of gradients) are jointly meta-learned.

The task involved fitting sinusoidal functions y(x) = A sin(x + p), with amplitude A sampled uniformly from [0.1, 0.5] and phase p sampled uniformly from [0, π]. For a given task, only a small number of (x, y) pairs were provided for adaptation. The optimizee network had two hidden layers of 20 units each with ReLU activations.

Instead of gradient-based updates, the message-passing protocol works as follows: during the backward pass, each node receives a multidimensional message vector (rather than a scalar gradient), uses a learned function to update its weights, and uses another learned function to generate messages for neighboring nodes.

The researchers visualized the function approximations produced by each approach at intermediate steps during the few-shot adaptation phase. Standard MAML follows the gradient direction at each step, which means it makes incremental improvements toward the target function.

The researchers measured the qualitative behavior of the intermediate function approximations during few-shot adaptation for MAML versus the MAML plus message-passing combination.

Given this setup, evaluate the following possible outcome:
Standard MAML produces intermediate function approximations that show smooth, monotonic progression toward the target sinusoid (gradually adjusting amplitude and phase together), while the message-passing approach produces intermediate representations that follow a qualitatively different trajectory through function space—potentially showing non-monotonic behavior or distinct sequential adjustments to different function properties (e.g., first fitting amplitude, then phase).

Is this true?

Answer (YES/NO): YES